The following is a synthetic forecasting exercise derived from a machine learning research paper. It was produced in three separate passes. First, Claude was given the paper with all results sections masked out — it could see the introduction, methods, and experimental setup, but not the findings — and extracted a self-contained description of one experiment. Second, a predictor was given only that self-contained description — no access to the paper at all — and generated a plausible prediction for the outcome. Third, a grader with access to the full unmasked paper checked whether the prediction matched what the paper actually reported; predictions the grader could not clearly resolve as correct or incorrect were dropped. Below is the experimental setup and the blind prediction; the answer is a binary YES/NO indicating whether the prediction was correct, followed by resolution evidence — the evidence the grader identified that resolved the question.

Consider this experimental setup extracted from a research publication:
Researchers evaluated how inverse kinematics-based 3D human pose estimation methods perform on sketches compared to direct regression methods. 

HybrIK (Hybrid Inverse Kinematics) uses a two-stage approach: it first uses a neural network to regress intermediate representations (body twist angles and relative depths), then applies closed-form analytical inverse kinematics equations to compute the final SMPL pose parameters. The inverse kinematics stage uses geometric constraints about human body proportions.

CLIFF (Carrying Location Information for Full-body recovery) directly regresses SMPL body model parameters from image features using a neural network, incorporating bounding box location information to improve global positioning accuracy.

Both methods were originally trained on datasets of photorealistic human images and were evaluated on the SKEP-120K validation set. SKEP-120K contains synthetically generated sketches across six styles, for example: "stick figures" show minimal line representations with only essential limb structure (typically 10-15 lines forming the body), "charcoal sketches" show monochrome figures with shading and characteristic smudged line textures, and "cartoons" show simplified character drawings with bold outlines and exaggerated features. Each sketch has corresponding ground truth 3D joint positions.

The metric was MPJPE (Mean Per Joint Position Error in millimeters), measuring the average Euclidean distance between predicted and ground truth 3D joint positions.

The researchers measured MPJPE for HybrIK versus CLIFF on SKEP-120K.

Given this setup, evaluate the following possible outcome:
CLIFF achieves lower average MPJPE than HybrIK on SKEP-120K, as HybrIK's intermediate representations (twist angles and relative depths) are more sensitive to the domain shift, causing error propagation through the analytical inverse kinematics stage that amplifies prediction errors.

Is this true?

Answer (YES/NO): YES